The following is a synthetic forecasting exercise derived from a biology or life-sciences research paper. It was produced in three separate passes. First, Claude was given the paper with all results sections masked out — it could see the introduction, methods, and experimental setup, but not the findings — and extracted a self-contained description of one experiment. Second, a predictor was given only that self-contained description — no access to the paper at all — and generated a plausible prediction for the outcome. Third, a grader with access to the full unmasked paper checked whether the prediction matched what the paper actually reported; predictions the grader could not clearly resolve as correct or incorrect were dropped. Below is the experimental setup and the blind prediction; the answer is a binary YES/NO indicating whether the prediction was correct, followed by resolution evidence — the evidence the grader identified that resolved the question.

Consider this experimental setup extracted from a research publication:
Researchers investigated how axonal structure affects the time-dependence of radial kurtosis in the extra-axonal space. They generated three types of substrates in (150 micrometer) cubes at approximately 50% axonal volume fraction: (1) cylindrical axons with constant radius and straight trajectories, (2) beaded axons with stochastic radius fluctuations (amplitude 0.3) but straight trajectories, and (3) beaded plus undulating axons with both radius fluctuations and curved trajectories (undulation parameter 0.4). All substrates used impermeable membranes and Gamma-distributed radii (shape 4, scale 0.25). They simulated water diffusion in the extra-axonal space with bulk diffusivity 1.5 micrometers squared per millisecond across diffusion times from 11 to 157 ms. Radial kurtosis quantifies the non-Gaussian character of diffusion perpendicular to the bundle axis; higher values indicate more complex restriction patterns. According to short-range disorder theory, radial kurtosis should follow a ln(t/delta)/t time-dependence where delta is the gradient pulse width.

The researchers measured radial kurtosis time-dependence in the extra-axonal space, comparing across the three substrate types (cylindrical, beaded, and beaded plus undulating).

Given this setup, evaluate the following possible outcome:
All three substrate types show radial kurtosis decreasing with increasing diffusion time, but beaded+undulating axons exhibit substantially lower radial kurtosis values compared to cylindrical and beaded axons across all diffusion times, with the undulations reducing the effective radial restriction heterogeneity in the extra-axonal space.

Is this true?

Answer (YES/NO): NO